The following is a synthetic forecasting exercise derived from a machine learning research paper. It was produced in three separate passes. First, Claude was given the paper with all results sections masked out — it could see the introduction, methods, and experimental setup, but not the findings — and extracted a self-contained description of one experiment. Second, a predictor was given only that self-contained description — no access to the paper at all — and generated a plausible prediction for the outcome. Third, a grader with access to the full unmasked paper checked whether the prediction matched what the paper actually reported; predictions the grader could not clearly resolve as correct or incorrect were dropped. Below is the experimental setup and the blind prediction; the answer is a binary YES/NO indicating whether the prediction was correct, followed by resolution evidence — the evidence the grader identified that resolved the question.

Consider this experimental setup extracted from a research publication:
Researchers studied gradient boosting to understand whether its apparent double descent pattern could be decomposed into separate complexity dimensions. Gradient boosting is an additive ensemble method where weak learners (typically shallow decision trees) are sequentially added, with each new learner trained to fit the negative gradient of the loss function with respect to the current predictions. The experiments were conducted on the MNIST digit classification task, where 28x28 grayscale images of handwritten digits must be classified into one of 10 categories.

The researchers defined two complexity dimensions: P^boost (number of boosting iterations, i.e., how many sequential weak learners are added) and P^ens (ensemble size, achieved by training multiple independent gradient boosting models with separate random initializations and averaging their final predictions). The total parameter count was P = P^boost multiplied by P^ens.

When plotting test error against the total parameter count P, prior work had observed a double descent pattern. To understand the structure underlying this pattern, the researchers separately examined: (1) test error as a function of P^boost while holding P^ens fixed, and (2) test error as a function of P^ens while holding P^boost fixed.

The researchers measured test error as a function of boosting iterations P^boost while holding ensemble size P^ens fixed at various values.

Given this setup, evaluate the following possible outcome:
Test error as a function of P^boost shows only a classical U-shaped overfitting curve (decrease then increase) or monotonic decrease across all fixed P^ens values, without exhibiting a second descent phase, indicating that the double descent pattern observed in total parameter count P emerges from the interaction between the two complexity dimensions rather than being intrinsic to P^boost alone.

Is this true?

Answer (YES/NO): YES